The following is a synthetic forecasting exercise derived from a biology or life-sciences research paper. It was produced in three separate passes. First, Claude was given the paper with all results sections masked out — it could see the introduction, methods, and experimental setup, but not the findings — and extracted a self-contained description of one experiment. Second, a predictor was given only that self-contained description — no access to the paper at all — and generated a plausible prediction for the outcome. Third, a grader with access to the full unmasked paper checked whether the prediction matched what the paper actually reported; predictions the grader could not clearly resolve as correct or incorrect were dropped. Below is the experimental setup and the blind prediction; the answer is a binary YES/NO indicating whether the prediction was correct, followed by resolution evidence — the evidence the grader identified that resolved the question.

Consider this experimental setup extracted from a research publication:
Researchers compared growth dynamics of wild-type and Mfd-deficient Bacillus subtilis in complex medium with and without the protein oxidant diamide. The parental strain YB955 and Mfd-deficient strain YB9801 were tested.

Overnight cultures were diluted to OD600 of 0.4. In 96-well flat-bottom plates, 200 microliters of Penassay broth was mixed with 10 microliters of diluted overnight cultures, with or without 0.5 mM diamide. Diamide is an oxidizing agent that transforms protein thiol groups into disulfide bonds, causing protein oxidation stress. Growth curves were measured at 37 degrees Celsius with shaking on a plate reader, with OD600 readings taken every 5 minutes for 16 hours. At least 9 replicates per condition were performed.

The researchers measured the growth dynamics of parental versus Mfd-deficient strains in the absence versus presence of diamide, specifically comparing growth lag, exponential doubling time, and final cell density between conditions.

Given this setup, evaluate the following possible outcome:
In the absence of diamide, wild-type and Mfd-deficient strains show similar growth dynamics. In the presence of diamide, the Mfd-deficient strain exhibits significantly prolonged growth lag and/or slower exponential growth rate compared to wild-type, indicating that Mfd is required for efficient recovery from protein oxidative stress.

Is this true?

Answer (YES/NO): YES